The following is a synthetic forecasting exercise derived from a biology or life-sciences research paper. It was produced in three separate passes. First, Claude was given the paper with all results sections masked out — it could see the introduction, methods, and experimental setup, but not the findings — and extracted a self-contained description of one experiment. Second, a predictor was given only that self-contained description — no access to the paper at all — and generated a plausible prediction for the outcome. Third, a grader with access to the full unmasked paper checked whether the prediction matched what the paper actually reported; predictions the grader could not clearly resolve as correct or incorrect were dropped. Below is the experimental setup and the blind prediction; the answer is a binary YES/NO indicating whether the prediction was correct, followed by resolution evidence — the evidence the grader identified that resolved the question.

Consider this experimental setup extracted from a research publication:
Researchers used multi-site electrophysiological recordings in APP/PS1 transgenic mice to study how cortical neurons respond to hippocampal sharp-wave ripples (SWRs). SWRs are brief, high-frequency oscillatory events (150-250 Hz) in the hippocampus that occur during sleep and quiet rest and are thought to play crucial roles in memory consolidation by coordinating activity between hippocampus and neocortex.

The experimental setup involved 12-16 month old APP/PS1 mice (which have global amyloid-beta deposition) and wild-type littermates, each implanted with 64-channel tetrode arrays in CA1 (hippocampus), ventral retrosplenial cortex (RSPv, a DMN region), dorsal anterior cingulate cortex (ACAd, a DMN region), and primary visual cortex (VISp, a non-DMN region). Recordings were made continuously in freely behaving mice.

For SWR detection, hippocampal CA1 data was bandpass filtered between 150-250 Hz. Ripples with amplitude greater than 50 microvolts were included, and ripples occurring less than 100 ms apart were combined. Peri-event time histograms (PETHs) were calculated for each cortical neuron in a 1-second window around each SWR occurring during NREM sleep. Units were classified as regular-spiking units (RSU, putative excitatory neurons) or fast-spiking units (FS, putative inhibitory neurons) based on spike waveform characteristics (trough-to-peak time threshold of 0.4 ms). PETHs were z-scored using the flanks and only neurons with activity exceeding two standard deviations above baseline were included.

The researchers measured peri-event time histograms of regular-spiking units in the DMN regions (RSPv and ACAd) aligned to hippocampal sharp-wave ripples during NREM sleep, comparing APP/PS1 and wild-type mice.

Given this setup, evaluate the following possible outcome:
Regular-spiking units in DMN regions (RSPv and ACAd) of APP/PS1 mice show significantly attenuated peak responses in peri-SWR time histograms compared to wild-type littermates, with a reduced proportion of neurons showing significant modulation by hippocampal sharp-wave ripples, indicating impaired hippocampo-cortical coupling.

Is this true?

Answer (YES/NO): NO